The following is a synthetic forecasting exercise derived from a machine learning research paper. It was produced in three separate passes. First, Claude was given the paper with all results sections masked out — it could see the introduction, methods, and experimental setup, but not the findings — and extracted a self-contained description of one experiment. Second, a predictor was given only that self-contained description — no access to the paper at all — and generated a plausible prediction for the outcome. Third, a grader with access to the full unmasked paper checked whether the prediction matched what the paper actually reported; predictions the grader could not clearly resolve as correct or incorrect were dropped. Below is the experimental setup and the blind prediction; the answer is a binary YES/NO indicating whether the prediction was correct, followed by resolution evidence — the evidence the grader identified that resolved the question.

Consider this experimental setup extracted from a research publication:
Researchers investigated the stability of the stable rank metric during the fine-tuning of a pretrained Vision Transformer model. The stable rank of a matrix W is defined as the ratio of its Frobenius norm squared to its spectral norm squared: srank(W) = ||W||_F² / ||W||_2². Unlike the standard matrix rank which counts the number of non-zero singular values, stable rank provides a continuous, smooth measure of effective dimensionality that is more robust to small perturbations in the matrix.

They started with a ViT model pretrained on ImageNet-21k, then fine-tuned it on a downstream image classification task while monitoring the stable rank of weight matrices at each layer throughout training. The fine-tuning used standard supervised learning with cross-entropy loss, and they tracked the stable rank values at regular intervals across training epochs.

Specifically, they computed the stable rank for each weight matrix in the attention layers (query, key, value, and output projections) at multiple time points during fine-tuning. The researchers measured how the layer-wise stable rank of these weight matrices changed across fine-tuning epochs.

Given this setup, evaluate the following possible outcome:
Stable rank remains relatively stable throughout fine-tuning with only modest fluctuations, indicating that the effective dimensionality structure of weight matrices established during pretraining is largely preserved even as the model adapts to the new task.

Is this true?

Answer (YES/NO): YES